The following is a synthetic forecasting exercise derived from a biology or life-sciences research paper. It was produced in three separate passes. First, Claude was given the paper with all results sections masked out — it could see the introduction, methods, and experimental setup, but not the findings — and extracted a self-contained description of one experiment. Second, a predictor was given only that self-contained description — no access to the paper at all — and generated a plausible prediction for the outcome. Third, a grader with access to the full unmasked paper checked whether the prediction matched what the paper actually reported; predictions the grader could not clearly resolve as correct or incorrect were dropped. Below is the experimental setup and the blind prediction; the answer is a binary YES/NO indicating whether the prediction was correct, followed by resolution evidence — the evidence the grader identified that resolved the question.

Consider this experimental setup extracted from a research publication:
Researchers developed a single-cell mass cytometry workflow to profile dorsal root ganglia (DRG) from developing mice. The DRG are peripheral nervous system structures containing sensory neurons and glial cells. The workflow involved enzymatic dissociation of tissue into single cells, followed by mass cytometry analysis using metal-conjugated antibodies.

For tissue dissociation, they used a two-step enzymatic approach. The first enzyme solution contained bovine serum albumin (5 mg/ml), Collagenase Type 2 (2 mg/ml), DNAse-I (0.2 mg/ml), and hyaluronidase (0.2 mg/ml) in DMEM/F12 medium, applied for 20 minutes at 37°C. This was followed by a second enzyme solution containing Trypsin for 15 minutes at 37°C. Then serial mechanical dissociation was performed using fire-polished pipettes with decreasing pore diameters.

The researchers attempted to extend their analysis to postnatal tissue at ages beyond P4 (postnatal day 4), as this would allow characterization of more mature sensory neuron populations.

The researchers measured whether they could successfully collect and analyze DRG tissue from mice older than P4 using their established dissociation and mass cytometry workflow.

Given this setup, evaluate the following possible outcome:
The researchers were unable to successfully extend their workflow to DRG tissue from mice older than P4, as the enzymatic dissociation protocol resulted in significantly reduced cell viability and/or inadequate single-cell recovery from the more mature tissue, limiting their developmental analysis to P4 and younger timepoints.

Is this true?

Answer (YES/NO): YES